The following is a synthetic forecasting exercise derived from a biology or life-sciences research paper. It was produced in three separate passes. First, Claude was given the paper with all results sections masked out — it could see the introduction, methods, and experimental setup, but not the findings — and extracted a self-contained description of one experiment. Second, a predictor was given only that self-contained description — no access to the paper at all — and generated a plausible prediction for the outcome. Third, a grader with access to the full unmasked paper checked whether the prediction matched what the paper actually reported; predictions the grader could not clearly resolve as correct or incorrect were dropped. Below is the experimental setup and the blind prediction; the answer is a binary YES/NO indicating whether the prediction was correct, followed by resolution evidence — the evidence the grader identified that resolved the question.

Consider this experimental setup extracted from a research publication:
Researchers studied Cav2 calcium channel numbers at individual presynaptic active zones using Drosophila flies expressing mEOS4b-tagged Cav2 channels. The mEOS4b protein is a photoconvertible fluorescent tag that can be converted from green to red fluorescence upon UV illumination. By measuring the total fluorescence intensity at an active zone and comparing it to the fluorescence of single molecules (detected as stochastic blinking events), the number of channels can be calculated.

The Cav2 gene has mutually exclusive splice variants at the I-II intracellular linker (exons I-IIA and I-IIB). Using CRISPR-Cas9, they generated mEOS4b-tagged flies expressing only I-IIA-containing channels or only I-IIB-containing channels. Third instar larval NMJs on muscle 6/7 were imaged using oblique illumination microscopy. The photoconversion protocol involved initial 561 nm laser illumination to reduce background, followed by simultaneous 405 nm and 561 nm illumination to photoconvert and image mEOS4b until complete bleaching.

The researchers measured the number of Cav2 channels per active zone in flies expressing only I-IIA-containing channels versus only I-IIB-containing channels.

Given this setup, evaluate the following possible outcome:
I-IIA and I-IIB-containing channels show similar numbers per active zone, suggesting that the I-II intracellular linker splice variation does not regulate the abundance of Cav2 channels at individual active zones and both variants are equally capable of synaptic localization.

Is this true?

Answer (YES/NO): NO